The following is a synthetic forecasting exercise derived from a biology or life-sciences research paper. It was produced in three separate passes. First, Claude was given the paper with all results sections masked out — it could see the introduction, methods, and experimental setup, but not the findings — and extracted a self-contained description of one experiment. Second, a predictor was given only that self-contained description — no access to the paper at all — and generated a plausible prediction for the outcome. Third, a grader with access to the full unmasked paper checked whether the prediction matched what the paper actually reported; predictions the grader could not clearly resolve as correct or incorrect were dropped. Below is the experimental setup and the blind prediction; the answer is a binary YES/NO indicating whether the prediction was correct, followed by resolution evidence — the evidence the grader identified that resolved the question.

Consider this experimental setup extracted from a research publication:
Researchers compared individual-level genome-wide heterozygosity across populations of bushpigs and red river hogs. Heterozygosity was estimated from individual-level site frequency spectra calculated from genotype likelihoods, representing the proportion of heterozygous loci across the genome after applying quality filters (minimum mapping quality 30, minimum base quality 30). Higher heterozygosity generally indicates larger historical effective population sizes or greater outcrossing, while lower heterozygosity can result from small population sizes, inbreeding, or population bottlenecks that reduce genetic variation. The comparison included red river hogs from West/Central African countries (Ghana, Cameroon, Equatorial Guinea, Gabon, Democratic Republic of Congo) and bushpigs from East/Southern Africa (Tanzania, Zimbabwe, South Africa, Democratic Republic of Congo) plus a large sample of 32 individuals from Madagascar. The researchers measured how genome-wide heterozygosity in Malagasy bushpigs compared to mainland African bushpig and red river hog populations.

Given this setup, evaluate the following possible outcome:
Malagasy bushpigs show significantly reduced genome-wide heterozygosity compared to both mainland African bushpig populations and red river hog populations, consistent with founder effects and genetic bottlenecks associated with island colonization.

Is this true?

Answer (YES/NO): NO